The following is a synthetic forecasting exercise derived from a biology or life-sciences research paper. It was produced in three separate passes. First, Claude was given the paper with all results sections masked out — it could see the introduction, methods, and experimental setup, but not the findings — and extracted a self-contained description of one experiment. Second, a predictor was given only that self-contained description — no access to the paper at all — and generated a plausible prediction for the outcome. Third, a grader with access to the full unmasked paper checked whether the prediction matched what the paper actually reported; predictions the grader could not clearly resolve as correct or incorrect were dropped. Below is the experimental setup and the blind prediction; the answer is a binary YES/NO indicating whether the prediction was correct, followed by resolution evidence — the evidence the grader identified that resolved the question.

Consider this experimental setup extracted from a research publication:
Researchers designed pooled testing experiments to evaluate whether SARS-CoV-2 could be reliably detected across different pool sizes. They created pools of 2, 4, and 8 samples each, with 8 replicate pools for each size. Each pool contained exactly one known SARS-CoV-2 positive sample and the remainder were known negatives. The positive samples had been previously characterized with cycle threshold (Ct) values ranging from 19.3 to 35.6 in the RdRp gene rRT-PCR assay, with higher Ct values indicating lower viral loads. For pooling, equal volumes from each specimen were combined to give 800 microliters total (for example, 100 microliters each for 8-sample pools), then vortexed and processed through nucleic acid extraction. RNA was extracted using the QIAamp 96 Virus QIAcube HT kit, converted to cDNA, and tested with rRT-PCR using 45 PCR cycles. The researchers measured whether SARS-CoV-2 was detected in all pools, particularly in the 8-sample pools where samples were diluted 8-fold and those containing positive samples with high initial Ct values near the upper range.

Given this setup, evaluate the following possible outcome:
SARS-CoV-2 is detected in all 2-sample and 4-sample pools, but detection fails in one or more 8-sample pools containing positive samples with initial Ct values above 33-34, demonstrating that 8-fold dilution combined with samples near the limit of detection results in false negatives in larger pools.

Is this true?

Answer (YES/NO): NO